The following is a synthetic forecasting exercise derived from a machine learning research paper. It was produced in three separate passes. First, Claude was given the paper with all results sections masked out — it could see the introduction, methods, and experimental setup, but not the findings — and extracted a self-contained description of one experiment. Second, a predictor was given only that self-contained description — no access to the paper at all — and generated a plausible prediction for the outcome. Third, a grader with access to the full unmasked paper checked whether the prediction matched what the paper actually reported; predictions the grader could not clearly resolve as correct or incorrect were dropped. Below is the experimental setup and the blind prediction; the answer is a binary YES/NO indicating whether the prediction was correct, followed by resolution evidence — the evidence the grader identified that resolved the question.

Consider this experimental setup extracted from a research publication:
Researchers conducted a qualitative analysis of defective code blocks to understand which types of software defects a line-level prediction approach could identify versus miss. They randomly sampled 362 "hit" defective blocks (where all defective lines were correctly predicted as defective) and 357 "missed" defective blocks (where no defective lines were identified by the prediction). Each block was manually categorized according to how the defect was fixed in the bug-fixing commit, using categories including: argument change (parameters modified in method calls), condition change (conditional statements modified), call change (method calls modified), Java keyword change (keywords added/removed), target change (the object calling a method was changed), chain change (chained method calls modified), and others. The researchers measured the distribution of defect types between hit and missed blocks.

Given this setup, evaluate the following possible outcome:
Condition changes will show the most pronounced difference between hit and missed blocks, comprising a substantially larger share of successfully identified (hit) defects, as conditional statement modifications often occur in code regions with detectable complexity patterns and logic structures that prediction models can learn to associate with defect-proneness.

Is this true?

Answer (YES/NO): YES